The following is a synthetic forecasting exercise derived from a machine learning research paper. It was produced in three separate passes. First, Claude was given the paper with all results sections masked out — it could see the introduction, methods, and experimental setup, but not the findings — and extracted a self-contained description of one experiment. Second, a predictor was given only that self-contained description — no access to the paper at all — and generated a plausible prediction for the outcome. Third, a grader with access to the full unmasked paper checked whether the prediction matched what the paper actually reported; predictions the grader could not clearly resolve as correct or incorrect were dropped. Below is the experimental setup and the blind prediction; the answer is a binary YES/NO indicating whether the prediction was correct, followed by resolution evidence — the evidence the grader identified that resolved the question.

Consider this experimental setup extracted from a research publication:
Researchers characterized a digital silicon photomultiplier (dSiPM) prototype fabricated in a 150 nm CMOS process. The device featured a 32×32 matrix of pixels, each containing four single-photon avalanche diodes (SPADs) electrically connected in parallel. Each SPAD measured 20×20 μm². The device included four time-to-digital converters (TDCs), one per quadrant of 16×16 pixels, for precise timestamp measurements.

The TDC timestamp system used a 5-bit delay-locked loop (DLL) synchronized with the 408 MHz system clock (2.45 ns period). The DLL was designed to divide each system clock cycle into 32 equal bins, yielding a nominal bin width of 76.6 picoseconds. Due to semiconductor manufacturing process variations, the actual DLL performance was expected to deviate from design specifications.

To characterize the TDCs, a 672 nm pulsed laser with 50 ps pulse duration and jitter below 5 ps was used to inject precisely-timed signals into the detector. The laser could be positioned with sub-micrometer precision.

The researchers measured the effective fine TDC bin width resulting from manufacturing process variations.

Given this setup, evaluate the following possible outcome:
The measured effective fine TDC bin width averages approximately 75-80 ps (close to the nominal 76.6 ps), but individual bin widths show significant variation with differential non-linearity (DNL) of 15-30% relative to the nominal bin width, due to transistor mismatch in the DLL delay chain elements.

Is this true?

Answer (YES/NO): NO